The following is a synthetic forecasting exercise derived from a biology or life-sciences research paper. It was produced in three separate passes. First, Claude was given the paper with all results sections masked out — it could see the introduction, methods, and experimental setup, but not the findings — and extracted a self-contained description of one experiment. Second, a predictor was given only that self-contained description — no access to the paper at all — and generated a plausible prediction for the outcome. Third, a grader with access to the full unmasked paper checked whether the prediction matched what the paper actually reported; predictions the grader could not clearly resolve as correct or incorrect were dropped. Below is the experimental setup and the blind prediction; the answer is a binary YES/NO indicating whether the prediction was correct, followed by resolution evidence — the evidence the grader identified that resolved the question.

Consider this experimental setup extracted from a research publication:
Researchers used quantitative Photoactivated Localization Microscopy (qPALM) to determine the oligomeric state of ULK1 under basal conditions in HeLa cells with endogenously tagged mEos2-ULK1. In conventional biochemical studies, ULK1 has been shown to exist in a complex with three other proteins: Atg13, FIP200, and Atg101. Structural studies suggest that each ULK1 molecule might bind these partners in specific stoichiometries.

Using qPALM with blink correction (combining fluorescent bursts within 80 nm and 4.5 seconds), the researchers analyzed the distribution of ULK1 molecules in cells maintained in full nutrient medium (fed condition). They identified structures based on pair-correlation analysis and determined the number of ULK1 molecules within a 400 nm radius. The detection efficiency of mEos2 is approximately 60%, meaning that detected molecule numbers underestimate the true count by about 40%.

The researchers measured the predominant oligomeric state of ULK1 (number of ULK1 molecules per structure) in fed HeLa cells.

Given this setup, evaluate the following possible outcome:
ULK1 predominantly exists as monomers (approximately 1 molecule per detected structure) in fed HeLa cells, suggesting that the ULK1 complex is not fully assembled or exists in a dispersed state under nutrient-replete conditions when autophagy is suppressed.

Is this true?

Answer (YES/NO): NO